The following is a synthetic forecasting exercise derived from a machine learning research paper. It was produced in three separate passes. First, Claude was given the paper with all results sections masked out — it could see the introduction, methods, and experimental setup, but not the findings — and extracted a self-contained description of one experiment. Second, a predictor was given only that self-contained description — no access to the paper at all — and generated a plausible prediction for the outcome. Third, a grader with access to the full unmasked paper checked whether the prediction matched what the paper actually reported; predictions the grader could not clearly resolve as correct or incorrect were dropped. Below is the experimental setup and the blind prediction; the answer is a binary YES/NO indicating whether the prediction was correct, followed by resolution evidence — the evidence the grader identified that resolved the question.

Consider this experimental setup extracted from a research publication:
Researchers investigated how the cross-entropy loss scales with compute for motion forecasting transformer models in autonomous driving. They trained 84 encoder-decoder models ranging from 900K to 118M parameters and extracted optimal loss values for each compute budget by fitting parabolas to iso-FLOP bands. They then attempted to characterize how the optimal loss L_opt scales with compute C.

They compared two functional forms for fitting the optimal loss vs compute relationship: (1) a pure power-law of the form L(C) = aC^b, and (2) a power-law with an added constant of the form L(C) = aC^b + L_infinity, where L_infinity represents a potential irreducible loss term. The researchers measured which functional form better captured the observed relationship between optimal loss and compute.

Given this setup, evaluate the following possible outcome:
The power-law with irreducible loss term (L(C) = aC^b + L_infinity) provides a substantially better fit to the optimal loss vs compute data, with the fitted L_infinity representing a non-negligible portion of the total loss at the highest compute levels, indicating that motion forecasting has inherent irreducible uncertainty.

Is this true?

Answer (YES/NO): NO